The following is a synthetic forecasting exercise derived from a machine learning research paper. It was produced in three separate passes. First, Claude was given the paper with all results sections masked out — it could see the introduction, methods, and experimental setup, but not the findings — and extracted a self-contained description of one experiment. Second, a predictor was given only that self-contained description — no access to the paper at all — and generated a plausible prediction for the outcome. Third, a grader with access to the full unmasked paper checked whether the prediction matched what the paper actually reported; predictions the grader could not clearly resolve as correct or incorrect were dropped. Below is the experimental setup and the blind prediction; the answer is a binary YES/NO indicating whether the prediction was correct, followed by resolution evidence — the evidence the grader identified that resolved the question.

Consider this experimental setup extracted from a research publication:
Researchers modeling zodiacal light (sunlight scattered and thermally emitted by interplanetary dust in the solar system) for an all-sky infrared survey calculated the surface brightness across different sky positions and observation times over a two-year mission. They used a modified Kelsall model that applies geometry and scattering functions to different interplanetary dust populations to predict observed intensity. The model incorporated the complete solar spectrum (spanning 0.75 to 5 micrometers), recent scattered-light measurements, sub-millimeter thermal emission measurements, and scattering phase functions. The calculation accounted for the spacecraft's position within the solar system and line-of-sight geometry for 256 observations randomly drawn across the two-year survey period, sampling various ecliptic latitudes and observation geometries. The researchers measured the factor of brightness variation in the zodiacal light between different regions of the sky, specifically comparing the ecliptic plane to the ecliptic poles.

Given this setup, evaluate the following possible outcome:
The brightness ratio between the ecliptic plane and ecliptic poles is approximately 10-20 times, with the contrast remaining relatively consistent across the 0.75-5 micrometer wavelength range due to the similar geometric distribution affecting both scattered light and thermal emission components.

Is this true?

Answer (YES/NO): NO